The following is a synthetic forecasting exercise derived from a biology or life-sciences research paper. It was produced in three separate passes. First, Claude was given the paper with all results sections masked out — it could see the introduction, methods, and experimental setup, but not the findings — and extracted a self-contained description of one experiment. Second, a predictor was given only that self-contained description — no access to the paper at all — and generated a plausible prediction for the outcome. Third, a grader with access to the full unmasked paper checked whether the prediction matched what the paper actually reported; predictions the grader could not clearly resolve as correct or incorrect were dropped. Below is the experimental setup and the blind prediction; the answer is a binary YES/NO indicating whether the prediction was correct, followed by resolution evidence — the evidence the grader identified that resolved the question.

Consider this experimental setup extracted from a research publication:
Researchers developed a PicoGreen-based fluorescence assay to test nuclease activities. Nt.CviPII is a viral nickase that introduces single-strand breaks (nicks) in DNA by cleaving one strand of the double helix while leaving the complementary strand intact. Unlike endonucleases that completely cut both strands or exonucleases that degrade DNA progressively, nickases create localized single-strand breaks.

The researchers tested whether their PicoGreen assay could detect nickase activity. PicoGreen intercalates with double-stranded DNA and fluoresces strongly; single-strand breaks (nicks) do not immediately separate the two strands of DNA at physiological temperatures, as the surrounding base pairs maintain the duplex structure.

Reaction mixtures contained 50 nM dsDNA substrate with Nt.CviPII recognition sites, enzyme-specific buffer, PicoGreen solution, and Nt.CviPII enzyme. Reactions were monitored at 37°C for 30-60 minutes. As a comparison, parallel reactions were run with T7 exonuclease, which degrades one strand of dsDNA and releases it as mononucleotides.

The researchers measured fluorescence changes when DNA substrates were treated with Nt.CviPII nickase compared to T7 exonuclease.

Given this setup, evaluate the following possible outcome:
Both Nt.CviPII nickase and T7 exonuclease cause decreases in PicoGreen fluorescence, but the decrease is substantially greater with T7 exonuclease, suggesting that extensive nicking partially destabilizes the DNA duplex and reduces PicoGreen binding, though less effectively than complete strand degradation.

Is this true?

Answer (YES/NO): NO